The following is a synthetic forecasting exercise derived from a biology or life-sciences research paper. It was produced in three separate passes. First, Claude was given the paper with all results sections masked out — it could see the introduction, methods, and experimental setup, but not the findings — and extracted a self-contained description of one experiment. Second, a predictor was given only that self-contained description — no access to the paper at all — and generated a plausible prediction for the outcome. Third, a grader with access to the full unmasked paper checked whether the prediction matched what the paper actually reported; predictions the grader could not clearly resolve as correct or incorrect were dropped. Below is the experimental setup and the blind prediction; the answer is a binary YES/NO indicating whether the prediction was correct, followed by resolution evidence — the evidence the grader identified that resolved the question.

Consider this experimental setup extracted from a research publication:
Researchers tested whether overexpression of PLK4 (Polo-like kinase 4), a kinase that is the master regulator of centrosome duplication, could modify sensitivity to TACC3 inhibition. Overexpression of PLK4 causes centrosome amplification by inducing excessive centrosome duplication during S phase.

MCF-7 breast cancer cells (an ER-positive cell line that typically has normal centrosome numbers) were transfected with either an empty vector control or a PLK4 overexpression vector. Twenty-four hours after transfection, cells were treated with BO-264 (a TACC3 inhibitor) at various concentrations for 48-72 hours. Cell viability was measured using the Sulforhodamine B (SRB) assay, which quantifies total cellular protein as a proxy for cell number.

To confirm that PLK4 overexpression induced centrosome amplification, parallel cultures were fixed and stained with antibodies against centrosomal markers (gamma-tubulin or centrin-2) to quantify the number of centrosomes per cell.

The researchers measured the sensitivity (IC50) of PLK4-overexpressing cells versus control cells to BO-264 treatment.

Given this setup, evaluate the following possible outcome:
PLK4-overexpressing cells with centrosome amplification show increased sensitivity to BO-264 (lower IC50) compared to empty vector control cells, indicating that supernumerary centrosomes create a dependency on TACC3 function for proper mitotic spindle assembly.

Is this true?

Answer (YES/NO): YES